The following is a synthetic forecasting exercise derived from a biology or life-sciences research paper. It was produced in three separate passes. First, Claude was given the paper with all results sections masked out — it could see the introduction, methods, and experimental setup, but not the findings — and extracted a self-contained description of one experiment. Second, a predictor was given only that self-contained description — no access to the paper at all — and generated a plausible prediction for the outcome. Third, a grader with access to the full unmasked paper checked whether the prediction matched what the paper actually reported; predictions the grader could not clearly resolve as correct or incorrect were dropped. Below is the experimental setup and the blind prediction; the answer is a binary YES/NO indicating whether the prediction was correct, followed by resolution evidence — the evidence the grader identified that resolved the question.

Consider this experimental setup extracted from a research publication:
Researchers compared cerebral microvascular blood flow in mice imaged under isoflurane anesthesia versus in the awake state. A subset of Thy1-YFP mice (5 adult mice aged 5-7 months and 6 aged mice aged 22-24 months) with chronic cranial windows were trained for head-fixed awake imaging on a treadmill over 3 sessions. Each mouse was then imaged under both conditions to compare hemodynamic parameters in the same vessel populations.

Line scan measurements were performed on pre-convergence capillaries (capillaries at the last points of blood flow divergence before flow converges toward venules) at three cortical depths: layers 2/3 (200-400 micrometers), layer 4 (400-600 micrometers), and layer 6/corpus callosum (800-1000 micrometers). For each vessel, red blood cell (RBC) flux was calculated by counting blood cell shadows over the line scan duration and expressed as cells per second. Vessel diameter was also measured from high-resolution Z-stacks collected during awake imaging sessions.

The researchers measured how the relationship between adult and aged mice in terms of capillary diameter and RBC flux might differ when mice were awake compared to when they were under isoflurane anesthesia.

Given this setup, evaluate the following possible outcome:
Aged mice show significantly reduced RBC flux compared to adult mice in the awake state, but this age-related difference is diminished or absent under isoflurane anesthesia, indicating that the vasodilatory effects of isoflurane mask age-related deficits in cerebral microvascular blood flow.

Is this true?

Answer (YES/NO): NO